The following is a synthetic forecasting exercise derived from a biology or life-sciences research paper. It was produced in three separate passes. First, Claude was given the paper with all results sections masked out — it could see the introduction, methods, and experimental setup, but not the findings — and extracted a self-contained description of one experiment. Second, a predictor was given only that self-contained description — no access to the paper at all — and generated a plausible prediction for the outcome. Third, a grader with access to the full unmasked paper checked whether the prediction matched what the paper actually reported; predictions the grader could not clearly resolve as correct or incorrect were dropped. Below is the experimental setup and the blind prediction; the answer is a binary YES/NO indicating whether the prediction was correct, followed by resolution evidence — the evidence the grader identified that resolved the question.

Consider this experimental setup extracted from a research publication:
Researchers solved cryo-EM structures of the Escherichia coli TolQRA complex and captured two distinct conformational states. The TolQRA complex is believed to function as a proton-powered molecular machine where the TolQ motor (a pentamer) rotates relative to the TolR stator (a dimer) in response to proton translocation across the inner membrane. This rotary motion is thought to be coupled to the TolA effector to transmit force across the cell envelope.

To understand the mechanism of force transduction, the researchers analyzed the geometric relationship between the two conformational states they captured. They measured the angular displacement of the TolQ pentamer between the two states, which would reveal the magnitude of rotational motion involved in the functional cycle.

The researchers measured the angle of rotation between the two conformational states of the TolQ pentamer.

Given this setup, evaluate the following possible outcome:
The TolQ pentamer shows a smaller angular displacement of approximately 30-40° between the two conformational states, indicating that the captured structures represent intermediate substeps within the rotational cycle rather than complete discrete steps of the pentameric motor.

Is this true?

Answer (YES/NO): YES